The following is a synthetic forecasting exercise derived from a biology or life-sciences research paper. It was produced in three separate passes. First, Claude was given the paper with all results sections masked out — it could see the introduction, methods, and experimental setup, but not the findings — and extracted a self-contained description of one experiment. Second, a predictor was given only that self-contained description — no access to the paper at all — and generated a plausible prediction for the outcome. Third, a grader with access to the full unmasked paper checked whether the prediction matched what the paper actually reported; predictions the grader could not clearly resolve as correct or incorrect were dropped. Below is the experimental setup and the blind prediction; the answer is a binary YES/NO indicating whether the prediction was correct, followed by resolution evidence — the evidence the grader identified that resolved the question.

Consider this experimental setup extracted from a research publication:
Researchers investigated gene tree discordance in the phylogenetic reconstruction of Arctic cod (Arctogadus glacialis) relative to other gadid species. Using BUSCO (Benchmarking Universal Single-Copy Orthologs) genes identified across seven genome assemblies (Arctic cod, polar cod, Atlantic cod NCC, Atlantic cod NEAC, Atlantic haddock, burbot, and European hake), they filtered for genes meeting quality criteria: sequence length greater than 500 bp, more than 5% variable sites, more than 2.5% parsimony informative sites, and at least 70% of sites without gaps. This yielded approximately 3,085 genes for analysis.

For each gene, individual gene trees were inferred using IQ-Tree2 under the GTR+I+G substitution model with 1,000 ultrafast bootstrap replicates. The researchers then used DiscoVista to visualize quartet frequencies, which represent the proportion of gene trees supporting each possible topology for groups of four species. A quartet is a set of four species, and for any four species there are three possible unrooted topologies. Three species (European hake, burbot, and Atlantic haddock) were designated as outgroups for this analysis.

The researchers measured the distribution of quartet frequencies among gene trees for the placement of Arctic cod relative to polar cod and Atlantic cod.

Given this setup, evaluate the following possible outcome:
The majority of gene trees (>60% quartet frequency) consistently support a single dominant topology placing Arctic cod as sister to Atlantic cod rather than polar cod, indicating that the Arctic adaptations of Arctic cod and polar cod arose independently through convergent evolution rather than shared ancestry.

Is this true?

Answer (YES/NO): NO